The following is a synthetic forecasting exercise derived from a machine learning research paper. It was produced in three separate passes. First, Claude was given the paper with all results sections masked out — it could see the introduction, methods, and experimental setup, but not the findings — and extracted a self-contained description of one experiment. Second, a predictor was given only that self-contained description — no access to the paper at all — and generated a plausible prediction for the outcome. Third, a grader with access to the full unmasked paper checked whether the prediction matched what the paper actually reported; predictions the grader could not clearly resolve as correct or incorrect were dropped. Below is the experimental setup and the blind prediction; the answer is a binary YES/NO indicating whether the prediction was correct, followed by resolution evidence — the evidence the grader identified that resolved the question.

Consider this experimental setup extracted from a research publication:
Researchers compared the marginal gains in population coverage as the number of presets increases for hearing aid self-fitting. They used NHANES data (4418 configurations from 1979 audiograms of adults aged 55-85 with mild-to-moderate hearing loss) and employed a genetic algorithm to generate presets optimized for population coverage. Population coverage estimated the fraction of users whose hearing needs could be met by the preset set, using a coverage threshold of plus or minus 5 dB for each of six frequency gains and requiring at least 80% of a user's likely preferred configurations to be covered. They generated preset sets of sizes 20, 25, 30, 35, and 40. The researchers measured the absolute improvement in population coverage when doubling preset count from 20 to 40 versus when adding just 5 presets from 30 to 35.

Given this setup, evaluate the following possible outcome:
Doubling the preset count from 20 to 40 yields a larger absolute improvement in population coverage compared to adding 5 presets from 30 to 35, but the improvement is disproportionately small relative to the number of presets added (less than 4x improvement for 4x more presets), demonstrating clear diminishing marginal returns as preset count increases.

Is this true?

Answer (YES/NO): NO